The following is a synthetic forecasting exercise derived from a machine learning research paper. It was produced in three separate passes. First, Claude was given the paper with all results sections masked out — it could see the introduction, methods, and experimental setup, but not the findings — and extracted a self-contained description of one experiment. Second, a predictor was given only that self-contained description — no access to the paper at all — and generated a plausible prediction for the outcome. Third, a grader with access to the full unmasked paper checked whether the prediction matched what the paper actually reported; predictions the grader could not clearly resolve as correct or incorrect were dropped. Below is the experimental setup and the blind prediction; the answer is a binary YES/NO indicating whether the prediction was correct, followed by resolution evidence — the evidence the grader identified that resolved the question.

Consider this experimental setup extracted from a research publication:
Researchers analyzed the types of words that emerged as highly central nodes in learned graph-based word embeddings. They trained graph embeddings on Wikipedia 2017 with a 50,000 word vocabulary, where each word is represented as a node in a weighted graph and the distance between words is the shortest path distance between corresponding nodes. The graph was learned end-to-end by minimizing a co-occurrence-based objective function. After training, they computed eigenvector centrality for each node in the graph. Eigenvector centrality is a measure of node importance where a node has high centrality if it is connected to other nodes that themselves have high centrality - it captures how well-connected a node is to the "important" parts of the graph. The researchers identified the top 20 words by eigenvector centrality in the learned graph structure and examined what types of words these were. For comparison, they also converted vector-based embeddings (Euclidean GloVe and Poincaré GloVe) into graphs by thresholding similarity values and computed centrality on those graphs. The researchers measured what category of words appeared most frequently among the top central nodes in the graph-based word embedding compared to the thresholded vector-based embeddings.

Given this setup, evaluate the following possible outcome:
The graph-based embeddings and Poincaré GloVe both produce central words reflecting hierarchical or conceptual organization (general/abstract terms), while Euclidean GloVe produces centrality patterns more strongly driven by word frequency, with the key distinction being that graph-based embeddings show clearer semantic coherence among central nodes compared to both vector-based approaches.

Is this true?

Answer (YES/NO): NO